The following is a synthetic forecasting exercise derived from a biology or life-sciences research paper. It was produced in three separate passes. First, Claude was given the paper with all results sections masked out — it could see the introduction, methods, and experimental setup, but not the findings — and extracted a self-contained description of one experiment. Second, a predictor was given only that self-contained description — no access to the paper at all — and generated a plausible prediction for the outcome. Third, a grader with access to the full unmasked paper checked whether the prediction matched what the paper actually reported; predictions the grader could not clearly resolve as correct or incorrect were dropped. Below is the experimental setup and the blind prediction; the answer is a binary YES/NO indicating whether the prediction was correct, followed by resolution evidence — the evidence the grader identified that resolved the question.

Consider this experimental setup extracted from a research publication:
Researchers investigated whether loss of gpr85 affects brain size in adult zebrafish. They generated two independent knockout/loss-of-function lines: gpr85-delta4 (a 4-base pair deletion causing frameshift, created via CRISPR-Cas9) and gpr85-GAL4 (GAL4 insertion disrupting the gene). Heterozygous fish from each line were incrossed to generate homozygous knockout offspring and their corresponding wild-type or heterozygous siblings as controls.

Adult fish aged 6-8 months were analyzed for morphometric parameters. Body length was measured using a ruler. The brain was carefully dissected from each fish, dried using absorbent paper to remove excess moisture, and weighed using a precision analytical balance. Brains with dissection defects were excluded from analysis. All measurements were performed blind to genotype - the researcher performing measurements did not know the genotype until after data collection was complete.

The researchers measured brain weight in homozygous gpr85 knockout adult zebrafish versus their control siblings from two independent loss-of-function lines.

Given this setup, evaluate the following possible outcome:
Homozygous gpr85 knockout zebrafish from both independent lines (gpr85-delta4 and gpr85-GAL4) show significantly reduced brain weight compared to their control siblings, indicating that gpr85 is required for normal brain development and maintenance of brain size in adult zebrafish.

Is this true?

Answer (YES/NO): NO